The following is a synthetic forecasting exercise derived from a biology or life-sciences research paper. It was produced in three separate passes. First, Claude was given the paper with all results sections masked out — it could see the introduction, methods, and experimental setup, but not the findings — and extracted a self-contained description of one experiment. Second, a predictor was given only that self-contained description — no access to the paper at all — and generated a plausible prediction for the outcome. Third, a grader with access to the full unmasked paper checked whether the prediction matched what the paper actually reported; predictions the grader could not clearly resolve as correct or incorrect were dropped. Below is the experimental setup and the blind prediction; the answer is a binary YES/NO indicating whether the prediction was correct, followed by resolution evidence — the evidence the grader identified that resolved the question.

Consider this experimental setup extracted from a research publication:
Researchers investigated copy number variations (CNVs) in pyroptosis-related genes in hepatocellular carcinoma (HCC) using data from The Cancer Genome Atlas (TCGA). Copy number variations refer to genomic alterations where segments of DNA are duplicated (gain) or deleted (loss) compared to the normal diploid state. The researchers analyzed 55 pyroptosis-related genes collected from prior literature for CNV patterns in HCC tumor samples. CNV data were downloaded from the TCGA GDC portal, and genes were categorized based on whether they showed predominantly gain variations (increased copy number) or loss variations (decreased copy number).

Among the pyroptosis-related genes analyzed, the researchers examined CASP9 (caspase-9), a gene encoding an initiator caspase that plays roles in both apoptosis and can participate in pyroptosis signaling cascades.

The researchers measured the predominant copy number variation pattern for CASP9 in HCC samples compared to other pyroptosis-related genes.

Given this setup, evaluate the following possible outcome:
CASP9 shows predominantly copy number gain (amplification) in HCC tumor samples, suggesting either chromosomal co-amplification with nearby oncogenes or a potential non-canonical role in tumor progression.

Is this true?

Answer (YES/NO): NO